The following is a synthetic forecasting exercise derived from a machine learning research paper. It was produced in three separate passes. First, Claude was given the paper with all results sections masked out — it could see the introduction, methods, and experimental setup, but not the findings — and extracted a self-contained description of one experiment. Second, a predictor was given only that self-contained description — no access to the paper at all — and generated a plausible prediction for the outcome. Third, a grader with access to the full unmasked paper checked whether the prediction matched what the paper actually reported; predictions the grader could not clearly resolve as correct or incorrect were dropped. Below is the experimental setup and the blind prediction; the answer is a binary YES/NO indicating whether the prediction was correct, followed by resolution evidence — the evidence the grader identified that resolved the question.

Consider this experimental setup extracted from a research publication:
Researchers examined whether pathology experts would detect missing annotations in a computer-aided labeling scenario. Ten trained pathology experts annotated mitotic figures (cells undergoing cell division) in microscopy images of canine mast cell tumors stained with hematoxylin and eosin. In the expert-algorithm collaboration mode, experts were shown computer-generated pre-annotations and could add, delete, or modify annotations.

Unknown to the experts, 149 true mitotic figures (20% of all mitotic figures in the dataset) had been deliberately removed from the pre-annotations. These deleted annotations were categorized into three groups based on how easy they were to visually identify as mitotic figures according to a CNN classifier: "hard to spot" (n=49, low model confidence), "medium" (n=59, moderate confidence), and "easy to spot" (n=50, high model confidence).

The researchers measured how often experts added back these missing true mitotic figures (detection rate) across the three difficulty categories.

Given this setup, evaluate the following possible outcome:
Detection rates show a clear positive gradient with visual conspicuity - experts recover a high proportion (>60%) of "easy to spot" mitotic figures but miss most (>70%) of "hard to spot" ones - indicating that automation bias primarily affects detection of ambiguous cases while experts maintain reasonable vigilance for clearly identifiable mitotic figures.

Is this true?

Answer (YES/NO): NO